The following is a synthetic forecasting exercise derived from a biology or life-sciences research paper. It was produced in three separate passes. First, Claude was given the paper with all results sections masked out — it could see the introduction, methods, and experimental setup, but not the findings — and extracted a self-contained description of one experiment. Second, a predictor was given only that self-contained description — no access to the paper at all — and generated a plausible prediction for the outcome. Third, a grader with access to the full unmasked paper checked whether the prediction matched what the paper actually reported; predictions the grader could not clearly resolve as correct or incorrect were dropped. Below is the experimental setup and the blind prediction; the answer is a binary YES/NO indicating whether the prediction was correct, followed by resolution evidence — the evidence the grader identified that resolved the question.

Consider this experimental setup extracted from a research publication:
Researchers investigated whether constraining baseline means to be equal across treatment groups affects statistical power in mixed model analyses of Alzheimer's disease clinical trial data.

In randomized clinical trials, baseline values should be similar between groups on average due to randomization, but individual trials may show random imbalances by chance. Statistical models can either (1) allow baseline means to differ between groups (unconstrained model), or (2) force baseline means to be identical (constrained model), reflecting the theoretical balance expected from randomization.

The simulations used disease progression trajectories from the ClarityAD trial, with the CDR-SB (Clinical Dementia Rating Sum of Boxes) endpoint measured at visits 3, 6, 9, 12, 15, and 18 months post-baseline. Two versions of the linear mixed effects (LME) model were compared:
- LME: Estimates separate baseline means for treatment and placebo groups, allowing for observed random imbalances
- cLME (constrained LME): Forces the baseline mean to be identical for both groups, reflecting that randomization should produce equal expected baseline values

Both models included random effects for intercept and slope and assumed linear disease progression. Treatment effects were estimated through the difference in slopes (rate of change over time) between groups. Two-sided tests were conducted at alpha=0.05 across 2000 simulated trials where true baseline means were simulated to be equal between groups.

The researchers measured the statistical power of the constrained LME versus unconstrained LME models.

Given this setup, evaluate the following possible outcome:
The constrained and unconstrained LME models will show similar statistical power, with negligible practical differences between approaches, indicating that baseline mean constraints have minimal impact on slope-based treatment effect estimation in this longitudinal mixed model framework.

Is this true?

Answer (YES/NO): YES